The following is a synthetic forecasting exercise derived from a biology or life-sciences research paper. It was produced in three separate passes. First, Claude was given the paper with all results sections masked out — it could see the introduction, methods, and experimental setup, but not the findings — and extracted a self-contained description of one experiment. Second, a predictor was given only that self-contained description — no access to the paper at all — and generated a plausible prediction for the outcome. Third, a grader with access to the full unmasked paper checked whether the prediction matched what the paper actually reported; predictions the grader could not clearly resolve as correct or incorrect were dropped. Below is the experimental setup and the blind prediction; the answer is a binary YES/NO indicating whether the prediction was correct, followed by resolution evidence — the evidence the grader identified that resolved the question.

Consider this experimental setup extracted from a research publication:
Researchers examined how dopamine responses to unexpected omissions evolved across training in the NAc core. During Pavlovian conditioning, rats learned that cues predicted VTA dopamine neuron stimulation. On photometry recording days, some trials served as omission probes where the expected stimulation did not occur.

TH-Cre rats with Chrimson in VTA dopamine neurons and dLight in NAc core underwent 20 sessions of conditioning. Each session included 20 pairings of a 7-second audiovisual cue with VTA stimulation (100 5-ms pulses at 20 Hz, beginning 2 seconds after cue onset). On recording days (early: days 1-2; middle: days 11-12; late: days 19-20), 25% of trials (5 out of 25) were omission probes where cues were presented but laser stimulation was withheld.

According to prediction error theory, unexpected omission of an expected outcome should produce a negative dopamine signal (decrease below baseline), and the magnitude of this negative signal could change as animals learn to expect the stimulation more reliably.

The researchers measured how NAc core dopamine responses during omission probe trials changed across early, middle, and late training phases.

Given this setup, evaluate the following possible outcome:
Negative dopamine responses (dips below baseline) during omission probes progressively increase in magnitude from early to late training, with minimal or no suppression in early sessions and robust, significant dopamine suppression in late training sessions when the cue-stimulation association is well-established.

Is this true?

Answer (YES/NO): NO